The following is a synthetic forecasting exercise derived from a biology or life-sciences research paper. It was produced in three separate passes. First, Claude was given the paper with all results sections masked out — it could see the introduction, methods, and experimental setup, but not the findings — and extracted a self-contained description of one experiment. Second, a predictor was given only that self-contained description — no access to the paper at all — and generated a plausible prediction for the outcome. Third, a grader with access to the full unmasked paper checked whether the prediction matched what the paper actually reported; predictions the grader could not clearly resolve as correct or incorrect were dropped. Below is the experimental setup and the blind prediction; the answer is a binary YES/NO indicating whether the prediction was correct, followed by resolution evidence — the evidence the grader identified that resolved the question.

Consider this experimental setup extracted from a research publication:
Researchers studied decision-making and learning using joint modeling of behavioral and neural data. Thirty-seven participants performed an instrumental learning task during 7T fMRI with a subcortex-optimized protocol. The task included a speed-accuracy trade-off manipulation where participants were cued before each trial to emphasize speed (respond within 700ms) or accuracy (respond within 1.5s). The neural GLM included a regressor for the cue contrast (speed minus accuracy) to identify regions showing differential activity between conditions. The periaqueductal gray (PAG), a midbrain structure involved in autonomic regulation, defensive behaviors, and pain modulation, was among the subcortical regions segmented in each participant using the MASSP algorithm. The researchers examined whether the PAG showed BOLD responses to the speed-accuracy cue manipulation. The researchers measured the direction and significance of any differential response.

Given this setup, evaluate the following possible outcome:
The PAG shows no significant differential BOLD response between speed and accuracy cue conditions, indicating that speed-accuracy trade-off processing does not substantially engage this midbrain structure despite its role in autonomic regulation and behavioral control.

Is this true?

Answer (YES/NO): YES